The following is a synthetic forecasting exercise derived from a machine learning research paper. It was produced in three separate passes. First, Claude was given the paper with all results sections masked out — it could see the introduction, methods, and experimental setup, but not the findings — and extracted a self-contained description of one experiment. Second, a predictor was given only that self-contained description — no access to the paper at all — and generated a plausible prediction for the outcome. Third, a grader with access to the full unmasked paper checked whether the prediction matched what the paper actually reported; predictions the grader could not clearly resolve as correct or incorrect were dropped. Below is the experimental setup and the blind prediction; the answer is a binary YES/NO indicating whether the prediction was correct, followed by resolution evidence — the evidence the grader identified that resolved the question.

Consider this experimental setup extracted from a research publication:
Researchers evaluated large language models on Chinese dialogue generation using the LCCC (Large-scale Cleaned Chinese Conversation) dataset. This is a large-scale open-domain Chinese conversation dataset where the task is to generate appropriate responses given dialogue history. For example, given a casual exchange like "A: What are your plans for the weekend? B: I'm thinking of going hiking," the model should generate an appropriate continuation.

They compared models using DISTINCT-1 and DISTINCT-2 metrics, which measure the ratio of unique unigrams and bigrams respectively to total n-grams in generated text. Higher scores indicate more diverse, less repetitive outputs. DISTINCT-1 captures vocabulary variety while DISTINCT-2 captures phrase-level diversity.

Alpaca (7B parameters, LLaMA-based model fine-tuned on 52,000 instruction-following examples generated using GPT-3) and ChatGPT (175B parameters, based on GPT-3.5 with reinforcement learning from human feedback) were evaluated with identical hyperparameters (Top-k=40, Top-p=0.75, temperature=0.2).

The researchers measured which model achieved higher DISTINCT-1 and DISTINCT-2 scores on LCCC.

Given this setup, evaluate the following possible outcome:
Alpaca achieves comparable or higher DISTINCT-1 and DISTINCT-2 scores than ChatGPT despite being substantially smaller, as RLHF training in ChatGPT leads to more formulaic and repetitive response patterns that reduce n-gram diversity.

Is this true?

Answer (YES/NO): NO